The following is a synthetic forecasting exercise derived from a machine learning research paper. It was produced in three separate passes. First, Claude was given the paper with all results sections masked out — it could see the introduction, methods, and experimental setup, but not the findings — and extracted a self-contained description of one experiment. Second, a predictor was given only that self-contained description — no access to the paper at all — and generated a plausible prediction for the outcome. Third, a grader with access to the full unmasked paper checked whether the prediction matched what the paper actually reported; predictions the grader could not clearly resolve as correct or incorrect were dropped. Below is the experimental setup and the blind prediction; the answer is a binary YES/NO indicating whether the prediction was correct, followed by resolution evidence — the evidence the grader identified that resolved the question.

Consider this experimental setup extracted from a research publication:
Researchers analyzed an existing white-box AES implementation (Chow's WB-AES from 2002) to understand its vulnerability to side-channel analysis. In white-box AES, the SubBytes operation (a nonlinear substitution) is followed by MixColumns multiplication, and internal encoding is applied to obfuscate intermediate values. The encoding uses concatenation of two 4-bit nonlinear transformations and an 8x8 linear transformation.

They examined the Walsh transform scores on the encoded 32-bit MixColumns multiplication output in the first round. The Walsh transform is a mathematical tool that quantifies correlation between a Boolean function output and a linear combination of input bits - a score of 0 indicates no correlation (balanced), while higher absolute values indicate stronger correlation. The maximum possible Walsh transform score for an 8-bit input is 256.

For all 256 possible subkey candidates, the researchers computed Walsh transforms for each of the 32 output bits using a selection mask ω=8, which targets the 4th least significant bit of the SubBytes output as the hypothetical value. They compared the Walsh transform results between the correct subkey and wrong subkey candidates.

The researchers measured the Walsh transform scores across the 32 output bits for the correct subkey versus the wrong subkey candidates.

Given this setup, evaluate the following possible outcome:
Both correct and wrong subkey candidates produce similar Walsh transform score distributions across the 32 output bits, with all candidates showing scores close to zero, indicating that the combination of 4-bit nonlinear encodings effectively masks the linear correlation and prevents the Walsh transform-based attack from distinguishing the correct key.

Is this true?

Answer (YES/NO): NO